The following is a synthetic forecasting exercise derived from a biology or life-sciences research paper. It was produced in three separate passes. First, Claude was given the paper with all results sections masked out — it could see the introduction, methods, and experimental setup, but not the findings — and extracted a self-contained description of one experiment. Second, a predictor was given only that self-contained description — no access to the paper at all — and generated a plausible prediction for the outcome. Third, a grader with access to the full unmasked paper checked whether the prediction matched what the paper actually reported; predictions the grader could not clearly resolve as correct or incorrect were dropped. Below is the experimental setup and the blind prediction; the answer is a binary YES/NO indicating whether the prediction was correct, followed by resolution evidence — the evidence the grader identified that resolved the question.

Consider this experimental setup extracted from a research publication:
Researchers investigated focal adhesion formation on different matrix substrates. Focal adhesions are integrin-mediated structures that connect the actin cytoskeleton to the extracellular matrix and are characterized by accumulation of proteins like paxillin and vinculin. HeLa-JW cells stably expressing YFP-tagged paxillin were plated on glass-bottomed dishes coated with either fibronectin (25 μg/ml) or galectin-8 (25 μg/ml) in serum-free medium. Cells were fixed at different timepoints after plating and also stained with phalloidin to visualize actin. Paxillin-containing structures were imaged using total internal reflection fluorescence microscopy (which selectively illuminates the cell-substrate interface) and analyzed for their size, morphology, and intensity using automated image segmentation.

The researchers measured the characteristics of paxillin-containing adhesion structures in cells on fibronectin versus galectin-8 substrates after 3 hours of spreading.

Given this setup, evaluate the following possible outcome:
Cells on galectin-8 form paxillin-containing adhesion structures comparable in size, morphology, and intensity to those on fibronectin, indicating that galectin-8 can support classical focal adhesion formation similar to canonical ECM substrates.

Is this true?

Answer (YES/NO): NO